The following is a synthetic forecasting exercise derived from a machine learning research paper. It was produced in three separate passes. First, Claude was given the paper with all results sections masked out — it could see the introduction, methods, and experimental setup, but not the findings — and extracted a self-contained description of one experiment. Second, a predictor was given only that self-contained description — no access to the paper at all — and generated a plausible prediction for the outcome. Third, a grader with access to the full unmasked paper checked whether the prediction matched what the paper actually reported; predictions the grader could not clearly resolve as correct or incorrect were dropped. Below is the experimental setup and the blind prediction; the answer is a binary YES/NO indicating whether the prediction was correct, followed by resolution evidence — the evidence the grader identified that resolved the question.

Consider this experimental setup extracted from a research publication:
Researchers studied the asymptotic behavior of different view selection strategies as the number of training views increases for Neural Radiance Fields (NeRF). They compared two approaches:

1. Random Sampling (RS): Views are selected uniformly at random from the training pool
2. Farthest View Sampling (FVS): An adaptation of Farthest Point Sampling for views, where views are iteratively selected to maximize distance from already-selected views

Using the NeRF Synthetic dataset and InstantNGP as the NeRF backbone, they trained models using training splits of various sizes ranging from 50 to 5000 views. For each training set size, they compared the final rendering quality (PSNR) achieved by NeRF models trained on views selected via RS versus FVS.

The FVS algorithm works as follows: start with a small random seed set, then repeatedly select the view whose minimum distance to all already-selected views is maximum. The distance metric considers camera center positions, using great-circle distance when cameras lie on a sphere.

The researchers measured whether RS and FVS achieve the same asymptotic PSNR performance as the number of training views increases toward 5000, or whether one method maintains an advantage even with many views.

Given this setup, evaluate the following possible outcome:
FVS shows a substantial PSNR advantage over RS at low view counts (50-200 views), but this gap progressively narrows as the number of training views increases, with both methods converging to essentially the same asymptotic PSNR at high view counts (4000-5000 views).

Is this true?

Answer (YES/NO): YES